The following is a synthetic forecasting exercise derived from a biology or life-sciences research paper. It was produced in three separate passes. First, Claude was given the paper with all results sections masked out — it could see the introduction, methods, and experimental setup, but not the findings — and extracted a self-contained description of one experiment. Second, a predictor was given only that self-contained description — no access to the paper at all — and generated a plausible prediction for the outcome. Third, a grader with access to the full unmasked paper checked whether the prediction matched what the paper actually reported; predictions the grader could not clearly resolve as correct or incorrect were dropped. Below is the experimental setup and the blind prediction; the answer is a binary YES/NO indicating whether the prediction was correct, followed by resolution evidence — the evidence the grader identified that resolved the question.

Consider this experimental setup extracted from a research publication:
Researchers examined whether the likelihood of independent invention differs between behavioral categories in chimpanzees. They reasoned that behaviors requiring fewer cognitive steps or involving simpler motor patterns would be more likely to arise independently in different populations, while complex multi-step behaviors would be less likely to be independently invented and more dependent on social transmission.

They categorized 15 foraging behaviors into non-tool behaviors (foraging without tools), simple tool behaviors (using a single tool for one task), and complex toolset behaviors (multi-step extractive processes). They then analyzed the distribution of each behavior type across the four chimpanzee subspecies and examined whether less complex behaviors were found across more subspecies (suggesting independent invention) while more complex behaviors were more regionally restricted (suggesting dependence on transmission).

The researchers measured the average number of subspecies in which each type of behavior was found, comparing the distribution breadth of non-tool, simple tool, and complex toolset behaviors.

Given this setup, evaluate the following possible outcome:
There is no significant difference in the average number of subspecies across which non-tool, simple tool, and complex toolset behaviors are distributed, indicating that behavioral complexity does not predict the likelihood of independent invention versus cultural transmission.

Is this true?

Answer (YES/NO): NO